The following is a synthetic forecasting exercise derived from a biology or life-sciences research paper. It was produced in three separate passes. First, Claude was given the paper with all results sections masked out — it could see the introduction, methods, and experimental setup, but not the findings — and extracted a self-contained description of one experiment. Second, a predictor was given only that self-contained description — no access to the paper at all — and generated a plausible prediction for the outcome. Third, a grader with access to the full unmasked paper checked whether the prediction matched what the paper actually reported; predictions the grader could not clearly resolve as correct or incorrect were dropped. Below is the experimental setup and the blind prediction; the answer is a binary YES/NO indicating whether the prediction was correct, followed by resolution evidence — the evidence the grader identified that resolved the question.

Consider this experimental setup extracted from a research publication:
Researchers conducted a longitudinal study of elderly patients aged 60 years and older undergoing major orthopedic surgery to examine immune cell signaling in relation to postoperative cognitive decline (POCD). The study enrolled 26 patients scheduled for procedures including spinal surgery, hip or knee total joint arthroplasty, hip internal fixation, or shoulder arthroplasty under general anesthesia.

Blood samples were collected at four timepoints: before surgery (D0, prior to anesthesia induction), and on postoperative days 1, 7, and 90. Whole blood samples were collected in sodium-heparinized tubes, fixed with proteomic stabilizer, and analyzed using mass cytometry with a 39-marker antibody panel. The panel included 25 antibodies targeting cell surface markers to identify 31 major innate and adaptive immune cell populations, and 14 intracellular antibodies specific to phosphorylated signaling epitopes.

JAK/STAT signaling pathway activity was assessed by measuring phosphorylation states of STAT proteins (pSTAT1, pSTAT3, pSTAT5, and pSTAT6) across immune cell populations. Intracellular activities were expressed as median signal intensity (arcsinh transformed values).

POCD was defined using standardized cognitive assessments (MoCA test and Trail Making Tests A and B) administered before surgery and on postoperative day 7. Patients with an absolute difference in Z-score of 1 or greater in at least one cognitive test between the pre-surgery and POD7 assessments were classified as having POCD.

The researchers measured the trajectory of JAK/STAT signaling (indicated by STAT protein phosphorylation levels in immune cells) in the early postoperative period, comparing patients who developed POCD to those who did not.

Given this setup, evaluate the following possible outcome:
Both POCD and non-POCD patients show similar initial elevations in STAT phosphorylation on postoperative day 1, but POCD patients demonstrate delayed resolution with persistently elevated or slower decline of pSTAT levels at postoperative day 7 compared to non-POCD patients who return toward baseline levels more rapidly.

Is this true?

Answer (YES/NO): NO